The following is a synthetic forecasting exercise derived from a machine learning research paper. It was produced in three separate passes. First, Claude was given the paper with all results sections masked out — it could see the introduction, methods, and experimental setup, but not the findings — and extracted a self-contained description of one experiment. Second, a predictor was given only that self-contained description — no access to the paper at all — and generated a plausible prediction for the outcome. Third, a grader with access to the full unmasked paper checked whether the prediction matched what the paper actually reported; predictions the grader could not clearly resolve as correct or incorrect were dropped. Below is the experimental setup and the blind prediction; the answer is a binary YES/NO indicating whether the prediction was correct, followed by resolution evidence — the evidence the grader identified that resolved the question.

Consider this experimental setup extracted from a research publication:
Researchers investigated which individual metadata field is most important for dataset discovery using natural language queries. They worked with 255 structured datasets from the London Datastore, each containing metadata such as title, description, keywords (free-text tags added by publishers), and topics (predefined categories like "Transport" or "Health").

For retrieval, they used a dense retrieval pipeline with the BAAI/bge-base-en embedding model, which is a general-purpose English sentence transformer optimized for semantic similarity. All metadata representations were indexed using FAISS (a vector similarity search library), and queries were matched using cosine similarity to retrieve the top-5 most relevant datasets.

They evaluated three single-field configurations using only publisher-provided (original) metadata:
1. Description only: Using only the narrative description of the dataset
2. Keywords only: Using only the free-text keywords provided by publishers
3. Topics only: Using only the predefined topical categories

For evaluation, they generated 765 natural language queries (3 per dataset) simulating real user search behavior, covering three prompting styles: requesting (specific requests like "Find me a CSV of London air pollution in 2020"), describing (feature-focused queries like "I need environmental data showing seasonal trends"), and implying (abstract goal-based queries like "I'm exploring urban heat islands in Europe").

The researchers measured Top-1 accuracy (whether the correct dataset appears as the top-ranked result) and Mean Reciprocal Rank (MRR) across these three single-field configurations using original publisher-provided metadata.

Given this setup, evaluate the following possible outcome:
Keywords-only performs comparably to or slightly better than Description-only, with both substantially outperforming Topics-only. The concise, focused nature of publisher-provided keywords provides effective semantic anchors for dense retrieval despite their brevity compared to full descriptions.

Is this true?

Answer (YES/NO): NO